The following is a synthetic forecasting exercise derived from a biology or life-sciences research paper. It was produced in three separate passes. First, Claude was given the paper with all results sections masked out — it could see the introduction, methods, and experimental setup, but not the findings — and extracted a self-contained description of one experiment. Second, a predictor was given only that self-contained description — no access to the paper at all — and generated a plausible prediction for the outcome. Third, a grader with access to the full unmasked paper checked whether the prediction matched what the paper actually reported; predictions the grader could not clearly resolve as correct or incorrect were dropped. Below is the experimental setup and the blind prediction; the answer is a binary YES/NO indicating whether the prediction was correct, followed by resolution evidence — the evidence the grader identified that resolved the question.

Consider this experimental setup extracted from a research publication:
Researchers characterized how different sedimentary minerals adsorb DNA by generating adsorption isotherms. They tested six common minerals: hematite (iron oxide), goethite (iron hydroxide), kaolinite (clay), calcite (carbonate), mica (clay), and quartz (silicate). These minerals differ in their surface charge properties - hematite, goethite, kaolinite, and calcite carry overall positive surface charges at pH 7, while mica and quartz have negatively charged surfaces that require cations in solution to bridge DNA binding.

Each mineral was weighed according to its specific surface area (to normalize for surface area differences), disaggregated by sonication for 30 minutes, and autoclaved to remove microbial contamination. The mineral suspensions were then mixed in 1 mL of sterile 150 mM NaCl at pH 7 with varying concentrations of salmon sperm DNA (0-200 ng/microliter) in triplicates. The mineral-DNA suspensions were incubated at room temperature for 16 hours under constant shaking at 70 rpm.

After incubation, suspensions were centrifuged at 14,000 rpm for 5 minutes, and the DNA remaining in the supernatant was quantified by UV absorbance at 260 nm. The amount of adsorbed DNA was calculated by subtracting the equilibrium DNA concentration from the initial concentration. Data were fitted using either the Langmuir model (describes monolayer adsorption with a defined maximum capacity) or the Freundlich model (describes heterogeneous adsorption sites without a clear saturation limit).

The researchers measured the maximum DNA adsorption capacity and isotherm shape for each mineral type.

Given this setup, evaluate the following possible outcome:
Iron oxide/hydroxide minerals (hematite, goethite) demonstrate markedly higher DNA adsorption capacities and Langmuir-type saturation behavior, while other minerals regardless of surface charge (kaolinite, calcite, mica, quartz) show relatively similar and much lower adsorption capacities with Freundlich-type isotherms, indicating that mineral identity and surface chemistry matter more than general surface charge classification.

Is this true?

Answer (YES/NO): NO